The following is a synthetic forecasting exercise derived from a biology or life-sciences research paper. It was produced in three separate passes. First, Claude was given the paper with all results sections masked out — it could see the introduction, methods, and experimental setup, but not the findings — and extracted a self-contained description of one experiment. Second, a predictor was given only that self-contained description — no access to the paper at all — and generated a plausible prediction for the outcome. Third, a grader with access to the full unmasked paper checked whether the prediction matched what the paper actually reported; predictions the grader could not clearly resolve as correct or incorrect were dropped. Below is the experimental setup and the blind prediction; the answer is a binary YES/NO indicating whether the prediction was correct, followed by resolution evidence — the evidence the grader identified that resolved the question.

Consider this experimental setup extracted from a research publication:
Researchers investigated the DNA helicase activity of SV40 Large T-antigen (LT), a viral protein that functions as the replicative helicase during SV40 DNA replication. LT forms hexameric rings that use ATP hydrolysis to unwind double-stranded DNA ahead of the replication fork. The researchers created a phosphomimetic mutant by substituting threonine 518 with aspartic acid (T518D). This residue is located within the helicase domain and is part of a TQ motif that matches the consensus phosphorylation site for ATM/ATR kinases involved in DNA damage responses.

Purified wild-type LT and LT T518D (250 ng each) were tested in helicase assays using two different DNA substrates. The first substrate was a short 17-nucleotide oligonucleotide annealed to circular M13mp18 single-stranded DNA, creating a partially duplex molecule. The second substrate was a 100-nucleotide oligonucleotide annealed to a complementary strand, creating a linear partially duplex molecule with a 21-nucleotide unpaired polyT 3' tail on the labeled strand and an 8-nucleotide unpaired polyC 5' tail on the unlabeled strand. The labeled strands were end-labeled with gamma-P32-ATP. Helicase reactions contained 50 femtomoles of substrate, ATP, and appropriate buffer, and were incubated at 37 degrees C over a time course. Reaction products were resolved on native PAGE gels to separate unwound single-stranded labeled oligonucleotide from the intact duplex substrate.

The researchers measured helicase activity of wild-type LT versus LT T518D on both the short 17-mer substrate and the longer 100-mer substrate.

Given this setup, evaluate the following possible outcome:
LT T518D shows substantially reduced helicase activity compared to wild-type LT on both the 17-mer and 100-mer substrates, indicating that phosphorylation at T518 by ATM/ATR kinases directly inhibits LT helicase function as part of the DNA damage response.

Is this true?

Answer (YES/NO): NO